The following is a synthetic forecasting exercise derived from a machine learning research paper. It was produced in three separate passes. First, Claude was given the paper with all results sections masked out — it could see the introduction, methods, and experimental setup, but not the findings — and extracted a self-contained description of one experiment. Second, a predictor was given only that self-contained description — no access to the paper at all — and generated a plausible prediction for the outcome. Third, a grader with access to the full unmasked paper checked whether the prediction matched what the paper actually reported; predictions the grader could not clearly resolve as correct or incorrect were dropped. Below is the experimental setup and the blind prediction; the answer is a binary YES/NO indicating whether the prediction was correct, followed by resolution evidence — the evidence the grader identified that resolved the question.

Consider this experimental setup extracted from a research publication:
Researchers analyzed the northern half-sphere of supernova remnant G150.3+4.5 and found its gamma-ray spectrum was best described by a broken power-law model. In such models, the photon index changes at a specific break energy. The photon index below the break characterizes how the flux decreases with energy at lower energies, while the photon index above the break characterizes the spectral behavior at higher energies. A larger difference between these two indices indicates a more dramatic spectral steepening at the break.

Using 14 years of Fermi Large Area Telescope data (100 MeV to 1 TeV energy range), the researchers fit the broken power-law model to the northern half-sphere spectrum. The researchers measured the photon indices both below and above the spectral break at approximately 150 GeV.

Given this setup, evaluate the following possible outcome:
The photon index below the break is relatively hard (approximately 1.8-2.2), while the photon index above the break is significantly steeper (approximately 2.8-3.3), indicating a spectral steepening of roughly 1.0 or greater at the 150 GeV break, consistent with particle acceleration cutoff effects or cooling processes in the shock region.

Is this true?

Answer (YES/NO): NO